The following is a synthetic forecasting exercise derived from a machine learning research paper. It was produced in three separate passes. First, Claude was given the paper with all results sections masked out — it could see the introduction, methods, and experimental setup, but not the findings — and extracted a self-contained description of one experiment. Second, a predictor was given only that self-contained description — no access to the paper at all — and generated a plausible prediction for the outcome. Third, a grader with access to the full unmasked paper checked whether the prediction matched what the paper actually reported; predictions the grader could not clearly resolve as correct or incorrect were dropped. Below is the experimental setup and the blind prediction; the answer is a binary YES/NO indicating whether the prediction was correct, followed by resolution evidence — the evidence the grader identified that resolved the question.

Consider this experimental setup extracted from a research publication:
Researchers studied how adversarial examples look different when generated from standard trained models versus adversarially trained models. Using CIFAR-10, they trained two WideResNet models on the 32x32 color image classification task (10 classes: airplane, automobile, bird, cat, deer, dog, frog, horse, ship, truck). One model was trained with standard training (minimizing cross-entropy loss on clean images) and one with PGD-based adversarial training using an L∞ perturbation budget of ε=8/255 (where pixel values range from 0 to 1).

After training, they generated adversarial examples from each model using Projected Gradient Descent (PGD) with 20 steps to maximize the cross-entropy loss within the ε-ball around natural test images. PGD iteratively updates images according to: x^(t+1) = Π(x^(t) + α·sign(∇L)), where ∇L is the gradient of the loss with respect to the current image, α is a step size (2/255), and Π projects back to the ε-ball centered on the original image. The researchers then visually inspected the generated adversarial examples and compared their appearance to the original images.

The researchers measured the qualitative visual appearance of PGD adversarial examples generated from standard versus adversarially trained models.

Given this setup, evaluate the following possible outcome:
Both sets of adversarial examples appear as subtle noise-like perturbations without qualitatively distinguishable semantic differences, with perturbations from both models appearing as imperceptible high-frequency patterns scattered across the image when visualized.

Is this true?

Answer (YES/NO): NO